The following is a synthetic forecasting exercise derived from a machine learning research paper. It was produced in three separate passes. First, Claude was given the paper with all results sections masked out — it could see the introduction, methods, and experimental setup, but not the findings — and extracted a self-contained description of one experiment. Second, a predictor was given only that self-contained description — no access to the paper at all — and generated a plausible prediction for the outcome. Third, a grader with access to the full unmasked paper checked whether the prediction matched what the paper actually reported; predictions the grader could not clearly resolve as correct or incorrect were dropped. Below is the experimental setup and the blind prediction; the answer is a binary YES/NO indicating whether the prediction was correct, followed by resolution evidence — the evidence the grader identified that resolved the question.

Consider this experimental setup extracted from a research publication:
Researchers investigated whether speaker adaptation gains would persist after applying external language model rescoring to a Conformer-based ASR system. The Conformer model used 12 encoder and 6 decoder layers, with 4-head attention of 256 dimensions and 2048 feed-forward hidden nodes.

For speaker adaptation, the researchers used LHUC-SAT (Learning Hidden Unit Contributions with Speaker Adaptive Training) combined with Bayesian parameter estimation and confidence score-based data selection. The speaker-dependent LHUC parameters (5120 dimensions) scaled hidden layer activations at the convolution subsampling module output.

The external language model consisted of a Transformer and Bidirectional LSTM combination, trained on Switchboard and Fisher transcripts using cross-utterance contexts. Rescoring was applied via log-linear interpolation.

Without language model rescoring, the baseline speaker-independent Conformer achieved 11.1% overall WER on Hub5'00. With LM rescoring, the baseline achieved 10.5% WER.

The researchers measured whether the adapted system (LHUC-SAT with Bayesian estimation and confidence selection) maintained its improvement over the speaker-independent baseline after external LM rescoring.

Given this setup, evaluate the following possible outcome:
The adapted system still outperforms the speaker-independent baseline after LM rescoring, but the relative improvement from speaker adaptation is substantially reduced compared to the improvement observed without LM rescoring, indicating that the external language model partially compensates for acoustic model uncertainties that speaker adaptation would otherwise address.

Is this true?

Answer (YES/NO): NO